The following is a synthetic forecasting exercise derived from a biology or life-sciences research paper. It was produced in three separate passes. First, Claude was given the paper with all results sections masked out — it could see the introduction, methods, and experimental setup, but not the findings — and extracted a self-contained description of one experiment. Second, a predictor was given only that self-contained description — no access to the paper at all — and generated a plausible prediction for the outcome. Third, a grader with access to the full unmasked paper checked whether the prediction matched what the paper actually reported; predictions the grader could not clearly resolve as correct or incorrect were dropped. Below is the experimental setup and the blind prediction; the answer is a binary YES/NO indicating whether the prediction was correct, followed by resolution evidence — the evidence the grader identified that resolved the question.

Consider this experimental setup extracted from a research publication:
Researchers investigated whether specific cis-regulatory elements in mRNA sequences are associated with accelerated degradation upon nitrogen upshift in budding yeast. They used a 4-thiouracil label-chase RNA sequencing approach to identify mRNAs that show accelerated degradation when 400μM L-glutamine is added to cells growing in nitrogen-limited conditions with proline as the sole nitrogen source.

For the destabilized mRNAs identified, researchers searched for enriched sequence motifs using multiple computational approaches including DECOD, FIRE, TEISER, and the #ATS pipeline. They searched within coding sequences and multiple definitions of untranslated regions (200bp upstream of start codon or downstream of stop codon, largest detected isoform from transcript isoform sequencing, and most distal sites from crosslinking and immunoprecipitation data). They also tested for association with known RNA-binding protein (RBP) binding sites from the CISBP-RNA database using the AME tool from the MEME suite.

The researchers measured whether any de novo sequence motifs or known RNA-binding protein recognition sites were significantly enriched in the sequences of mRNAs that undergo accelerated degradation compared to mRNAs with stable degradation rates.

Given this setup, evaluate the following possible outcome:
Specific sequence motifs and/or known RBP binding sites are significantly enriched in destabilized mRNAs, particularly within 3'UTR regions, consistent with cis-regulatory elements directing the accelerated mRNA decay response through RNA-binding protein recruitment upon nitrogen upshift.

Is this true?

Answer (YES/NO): NO